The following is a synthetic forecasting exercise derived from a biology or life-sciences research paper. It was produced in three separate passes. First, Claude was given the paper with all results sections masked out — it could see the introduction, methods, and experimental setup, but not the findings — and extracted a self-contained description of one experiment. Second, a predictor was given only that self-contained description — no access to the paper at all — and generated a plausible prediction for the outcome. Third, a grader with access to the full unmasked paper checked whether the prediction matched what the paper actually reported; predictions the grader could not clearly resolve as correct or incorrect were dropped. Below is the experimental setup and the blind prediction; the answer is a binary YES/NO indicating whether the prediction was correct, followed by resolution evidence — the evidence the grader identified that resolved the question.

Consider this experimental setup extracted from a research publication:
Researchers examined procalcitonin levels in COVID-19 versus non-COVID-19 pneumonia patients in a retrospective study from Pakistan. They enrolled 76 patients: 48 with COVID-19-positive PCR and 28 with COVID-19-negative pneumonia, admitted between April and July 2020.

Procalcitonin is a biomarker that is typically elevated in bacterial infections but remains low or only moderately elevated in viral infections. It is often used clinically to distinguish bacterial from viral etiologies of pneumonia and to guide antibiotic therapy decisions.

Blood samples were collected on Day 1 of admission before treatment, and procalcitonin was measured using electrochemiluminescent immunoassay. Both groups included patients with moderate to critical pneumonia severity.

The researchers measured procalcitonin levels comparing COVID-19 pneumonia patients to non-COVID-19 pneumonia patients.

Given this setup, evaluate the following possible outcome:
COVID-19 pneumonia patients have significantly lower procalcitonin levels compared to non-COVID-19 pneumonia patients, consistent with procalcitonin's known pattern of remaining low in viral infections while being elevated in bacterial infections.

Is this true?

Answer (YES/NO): NO